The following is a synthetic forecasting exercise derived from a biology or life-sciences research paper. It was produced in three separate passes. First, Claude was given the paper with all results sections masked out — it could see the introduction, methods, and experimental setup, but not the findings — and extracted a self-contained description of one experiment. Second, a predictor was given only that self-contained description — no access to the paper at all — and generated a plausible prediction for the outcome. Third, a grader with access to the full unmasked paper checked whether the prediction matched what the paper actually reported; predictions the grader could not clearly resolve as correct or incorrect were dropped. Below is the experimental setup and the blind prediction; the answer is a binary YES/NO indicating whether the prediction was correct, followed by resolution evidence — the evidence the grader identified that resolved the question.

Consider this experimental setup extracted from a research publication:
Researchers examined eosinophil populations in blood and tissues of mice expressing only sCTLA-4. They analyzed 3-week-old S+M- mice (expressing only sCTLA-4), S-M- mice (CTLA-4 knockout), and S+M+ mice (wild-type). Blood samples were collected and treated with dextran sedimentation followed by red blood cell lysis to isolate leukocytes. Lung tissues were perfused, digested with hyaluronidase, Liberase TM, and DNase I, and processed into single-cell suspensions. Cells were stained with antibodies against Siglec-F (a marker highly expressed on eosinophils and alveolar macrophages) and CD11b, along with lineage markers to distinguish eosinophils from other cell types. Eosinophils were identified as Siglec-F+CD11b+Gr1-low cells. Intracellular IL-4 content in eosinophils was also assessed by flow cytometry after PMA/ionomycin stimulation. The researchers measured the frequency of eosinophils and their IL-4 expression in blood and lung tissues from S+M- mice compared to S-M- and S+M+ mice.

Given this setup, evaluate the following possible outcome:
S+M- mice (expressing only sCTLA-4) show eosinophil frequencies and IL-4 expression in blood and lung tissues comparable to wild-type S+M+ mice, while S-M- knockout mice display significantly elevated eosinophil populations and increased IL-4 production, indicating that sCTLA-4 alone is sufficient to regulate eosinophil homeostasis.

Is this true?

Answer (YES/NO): NO